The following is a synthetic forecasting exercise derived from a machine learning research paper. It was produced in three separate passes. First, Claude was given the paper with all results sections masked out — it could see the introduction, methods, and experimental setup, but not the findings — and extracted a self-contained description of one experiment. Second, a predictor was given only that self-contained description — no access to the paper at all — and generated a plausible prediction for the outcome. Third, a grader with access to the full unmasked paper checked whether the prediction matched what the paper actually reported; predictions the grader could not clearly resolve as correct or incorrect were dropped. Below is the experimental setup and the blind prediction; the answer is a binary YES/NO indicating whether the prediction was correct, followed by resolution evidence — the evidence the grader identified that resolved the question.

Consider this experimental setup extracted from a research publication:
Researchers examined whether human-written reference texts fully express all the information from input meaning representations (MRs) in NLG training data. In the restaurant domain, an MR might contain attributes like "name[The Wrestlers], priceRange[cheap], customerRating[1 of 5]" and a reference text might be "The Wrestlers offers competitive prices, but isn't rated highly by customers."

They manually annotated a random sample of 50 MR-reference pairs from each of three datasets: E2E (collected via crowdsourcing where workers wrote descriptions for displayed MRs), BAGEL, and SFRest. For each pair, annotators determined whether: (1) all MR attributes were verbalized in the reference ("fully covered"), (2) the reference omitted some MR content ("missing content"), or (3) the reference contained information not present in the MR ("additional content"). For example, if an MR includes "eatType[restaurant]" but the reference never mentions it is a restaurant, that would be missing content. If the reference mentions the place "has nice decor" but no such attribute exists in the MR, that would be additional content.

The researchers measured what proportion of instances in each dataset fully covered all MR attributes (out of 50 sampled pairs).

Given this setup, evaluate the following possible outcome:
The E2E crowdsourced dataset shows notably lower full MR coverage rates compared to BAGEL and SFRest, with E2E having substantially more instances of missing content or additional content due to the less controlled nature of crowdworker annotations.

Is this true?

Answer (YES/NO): YES